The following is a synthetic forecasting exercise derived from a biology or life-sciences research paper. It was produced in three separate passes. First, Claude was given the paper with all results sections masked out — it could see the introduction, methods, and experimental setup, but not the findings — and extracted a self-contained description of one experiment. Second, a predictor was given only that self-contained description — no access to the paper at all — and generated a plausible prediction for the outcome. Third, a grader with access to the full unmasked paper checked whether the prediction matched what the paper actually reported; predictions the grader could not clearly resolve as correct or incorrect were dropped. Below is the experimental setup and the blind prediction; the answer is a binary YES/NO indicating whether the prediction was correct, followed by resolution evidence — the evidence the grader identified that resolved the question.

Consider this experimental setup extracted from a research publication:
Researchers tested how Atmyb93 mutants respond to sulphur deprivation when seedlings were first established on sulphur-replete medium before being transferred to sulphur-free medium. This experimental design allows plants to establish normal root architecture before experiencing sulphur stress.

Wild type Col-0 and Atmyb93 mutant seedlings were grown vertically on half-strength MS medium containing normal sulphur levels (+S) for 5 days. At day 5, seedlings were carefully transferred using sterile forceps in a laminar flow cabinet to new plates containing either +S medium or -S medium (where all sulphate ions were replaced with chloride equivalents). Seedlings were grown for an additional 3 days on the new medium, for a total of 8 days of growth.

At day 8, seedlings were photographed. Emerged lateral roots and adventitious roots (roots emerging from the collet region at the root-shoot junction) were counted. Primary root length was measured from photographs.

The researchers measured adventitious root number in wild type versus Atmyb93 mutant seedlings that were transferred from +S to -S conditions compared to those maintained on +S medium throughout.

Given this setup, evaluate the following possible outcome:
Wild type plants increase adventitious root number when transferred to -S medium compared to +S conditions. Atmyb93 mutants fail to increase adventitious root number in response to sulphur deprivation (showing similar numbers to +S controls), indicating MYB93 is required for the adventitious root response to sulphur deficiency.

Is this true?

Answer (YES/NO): NO